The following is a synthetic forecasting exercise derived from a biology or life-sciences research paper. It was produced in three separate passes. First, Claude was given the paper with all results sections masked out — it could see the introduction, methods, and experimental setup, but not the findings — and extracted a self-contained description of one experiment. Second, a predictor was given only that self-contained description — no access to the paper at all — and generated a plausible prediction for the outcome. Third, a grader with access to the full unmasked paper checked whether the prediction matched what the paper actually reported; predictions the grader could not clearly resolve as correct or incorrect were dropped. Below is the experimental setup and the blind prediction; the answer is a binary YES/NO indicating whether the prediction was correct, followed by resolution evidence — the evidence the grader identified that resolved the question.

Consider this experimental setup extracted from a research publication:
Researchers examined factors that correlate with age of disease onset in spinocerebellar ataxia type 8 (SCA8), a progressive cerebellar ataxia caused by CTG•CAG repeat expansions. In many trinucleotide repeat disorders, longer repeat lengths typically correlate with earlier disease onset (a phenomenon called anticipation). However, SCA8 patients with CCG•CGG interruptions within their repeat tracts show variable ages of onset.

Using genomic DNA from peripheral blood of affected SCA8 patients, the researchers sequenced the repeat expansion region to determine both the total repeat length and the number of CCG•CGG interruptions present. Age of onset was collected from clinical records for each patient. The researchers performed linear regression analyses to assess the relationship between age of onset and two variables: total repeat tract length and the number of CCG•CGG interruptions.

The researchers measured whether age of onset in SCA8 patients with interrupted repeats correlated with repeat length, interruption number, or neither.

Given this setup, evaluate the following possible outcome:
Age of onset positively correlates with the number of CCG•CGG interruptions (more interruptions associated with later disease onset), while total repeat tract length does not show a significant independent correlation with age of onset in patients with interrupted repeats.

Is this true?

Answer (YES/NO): NO